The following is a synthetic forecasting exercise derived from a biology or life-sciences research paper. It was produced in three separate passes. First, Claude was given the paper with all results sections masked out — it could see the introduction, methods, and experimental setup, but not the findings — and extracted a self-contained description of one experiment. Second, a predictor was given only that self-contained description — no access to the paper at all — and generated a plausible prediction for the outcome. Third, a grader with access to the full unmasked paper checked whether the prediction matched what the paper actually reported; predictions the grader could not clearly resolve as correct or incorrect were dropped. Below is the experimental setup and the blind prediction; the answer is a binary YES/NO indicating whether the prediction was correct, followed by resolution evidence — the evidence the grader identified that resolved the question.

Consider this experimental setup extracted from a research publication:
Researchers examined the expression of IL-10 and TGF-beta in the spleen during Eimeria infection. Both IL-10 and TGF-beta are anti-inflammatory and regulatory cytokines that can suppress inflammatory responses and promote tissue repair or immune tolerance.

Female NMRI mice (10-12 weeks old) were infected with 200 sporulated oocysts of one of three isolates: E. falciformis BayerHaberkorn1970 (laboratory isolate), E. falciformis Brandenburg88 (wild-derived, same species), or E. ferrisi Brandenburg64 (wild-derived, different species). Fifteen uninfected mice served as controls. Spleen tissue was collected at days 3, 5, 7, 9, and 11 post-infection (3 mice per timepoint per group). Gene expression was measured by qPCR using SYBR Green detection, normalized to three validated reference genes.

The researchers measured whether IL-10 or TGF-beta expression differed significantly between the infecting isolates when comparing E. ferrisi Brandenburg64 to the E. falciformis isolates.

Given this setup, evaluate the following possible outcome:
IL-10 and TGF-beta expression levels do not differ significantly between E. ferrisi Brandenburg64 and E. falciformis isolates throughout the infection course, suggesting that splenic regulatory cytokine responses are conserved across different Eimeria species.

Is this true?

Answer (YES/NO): NO